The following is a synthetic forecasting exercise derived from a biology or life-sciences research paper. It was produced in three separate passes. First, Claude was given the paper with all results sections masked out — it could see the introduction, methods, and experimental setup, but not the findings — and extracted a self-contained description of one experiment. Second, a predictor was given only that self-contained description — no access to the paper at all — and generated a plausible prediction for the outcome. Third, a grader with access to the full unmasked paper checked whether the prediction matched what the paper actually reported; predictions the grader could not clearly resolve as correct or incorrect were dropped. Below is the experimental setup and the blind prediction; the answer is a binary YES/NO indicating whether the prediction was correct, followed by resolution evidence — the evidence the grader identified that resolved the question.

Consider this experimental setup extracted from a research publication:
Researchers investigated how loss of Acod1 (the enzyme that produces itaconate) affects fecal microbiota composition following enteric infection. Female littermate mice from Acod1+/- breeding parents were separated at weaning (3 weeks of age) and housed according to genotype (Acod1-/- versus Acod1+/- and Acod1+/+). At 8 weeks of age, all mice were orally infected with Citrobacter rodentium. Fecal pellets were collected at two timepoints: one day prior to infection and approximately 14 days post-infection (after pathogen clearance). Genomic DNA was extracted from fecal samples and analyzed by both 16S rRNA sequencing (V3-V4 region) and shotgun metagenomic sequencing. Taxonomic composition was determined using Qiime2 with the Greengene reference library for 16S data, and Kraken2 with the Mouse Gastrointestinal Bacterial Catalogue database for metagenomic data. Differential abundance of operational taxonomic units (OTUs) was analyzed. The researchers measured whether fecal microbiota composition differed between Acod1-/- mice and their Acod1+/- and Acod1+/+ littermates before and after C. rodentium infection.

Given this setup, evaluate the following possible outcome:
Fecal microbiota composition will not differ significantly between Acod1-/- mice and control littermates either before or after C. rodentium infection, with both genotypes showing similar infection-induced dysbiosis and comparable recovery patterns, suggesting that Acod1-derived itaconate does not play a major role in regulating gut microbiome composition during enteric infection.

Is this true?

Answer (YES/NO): NO